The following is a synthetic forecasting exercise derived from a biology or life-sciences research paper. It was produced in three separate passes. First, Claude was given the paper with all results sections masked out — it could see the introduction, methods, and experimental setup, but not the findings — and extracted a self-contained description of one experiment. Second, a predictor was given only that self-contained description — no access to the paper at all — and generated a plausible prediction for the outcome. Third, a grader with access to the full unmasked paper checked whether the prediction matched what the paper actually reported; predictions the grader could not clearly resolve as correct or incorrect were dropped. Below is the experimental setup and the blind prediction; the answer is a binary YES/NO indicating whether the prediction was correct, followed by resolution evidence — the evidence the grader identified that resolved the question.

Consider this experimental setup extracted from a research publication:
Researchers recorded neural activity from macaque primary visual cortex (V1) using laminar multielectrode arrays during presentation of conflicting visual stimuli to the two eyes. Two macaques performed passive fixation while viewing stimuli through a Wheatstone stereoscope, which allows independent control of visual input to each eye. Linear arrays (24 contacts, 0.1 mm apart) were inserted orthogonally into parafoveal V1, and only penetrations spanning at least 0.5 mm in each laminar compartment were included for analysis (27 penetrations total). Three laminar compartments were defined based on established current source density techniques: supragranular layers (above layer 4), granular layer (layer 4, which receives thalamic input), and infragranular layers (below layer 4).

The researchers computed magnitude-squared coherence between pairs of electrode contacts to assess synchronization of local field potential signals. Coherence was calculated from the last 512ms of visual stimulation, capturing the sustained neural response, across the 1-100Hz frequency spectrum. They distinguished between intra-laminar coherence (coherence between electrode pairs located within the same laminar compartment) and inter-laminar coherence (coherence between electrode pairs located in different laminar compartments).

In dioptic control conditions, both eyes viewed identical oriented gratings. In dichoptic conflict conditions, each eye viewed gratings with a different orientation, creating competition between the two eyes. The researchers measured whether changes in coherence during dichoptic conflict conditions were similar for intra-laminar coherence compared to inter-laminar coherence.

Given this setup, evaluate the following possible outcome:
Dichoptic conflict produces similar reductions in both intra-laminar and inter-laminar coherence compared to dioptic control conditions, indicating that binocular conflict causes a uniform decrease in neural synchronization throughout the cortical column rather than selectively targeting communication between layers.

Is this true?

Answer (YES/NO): NO